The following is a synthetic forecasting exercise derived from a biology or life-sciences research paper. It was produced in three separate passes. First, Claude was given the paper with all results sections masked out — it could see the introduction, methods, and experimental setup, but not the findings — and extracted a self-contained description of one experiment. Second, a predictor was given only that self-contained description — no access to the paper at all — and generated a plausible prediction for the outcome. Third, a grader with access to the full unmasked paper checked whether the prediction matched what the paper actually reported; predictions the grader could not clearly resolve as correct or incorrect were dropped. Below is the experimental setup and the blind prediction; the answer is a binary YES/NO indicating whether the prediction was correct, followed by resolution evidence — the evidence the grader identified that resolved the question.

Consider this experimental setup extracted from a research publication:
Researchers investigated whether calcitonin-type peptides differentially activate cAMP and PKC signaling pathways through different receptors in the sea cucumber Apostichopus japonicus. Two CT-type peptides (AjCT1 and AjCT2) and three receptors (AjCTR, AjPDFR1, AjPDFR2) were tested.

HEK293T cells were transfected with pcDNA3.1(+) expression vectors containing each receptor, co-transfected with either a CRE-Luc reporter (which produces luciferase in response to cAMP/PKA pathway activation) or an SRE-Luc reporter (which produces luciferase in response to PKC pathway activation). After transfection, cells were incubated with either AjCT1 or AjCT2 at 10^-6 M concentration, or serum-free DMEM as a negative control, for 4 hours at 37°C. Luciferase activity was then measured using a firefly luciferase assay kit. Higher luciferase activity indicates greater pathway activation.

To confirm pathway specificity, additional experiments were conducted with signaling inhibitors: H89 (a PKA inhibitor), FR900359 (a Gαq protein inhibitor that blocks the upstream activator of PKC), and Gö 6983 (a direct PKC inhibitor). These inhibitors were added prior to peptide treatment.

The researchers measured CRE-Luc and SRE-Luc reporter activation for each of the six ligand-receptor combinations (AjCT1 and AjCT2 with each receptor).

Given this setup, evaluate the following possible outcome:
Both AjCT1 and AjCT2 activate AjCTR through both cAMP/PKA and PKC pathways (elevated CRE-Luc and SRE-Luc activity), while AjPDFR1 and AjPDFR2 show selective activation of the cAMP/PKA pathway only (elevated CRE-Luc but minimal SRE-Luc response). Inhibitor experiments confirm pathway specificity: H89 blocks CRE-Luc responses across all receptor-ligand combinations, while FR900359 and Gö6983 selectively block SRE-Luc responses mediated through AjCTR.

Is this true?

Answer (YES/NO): NO